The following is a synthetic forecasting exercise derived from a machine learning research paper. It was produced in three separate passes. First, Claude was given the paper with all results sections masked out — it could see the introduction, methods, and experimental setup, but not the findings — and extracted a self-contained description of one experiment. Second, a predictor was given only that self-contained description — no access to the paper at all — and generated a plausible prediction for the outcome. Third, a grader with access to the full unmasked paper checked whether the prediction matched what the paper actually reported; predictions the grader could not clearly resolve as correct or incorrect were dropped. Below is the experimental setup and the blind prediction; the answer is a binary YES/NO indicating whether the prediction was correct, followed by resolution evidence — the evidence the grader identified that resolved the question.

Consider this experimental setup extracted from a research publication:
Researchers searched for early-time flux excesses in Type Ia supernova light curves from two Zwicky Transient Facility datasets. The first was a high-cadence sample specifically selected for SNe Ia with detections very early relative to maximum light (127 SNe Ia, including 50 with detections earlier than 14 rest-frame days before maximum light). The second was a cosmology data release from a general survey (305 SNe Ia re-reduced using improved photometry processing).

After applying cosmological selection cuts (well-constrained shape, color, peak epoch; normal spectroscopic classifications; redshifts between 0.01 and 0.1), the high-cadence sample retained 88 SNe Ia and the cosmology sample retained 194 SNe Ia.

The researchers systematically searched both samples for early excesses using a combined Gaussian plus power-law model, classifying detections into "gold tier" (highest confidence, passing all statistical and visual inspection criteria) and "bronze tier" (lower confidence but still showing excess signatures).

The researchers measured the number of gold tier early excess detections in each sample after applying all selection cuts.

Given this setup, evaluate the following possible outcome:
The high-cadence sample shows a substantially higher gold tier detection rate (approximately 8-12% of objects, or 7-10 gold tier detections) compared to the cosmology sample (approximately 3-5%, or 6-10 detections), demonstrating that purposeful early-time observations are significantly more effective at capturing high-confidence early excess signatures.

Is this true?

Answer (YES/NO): NO